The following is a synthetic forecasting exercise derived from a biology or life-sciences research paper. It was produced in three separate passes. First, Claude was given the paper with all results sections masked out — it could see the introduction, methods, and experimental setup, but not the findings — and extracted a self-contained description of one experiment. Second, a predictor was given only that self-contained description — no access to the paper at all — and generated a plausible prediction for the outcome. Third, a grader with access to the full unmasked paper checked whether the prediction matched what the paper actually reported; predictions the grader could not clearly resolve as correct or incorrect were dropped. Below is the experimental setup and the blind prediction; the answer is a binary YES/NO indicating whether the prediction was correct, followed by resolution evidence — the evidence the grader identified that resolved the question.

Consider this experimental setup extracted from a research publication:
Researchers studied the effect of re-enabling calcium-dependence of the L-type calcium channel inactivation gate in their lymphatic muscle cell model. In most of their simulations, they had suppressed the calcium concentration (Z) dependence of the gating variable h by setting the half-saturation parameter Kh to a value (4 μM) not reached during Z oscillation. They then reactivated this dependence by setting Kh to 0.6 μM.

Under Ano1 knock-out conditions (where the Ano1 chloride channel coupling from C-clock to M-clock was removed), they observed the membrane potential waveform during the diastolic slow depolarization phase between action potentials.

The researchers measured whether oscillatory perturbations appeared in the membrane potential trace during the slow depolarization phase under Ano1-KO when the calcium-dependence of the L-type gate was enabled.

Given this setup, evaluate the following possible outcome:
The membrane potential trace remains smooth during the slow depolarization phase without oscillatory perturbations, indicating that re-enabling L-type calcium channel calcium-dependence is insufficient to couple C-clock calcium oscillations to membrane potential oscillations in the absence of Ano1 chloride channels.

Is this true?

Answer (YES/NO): NO